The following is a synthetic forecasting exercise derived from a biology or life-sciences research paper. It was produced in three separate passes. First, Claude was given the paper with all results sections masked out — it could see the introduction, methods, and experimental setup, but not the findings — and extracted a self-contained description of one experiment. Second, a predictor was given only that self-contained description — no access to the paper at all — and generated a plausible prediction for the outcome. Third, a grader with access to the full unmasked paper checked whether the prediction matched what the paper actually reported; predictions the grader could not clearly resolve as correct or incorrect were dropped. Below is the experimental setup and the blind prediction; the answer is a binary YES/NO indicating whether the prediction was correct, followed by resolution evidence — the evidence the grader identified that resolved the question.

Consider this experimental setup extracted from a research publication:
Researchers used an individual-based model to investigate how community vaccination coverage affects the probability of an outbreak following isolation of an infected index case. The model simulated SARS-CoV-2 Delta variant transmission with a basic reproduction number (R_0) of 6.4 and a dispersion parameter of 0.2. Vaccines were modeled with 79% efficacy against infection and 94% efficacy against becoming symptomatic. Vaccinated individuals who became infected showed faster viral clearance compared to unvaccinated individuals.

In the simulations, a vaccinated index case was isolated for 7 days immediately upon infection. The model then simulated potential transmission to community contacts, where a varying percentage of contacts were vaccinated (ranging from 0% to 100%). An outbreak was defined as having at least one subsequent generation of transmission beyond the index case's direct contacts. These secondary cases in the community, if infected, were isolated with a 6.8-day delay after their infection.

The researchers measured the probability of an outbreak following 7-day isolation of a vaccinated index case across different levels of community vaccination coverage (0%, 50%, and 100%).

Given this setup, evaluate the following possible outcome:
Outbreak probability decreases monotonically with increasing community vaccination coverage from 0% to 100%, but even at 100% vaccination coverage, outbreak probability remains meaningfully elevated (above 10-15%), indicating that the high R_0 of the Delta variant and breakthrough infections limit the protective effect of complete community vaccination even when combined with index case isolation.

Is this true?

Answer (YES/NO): NO